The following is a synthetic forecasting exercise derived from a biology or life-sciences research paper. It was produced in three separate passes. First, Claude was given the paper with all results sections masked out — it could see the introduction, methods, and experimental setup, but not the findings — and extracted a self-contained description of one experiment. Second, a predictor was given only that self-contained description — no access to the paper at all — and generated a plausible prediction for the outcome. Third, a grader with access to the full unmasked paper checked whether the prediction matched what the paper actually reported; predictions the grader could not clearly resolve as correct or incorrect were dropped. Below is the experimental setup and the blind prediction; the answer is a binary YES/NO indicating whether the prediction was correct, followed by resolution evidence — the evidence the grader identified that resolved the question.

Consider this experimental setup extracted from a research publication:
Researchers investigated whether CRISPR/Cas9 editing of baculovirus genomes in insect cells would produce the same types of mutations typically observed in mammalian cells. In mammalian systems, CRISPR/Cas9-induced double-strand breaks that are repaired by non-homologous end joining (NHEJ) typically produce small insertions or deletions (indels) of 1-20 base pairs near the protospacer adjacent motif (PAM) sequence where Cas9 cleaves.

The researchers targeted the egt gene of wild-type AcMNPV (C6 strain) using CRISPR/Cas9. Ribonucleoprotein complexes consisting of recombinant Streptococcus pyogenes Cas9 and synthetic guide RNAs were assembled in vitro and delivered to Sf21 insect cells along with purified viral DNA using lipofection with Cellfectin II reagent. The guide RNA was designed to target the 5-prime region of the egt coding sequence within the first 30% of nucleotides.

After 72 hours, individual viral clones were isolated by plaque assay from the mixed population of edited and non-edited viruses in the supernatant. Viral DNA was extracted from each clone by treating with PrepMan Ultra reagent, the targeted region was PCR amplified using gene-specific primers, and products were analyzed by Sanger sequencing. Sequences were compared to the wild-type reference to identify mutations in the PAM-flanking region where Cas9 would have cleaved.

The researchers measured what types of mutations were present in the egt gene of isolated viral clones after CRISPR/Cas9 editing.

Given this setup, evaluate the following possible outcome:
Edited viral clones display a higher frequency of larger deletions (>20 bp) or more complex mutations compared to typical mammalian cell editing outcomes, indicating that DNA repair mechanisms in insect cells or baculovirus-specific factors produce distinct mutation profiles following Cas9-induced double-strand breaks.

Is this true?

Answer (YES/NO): YES